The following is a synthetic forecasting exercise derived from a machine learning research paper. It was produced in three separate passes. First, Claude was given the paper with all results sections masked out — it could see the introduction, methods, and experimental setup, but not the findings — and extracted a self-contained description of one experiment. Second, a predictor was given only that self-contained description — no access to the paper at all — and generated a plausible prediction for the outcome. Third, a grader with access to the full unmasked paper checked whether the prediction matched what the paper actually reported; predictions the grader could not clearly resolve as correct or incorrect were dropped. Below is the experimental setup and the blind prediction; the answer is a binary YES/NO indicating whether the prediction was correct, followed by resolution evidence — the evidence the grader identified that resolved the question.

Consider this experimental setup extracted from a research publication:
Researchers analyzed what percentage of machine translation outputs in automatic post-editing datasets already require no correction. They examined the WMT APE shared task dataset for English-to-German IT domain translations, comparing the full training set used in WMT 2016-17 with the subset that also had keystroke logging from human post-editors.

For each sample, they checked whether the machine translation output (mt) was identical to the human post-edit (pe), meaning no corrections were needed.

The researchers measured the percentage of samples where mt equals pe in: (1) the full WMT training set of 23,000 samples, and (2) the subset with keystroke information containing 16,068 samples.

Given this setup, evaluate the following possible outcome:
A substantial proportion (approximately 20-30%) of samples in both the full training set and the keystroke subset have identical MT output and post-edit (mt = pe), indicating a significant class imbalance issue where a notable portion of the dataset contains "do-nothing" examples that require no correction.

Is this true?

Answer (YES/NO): NO